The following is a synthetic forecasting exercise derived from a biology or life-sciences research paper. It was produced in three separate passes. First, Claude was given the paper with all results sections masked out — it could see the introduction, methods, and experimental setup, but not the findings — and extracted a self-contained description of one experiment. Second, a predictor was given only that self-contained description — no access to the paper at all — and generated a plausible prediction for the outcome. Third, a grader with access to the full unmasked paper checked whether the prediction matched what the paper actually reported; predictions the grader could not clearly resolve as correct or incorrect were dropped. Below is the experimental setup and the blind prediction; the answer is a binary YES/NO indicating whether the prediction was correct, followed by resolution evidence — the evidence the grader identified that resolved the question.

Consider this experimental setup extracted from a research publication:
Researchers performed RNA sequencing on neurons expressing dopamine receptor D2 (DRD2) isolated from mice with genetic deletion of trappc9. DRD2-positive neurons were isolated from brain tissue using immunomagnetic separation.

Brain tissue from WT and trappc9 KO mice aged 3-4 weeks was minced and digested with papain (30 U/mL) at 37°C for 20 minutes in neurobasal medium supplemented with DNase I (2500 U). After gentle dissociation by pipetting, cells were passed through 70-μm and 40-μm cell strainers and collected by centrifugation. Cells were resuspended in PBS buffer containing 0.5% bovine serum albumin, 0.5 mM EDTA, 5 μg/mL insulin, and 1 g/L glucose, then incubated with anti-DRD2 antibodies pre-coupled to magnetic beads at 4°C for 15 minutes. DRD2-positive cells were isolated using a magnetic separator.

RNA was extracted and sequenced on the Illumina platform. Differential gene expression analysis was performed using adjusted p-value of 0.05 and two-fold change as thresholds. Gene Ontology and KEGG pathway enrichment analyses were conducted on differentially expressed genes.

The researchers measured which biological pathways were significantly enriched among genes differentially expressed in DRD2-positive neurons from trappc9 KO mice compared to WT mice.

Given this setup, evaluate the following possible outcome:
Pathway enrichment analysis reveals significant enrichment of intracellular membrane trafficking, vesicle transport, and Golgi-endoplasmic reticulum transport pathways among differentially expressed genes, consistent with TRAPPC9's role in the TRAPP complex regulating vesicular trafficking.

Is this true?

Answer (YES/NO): NO